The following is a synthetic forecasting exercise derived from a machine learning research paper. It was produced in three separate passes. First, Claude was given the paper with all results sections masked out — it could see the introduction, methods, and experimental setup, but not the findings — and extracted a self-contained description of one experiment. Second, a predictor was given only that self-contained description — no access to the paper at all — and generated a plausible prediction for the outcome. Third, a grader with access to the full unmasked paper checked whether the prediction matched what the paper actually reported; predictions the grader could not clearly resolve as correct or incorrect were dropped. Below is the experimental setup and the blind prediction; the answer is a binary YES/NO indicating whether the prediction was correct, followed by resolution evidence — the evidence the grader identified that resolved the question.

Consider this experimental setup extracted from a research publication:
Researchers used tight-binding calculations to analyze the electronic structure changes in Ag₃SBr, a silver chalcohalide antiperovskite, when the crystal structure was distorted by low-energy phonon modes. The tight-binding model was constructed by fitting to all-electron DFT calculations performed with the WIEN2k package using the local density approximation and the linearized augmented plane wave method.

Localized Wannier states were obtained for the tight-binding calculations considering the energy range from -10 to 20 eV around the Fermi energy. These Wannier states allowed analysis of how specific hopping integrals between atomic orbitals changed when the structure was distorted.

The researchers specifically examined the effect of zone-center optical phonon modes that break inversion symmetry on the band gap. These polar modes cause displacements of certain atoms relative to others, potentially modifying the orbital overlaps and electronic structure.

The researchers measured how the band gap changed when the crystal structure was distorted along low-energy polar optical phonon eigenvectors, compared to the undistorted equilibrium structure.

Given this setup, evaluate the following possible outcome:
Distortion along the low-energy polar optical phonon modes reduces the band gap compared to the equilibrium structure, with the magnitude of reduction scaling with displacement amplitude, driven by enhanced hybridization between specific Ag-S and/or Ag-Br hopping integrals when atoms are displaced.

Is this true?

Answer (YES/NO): YES